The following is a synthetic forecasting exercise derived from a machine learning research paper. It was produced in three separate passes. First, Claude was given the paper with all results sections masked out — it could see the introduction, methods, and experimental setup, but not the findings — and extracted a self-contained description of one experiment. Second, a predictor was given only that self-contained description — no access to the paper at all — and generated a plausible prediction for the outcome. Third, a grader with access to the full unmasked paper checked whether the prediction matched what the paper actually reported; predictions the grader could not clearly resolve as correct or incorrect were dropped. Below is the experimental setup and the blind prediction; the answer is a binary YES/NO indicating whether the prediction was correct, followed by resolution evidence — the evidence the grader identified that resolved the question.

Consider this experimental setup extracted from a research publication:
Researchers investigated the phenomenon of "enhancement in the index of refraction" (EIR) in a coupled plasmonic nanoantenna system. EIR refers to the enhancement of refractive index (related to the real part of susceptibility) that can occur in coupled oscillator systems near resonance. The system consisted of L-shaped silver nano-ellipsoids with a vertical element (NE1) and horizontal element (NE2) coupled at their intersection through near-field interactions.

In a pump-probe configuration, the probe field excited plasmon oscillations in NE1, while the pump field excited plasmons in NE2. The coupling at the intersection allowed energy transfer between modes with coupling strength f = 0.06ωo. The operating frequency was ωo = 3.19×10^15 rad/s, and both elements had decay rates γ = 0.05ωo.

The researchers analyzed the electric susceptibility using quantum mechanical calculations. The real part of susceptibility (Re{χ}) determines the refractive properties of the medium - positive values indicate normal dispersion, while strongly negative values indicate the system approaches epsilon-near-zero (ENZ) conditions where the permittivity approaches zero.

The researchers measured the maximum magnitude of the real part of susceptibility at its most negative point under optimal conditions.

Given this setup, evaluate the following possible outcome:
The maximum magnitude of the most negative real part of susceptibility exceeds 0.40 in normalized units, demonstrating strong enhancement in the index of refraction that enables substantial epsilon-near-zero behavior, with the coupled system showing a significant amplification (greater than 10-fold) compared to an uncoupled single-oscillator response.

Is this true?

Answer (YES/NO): NO